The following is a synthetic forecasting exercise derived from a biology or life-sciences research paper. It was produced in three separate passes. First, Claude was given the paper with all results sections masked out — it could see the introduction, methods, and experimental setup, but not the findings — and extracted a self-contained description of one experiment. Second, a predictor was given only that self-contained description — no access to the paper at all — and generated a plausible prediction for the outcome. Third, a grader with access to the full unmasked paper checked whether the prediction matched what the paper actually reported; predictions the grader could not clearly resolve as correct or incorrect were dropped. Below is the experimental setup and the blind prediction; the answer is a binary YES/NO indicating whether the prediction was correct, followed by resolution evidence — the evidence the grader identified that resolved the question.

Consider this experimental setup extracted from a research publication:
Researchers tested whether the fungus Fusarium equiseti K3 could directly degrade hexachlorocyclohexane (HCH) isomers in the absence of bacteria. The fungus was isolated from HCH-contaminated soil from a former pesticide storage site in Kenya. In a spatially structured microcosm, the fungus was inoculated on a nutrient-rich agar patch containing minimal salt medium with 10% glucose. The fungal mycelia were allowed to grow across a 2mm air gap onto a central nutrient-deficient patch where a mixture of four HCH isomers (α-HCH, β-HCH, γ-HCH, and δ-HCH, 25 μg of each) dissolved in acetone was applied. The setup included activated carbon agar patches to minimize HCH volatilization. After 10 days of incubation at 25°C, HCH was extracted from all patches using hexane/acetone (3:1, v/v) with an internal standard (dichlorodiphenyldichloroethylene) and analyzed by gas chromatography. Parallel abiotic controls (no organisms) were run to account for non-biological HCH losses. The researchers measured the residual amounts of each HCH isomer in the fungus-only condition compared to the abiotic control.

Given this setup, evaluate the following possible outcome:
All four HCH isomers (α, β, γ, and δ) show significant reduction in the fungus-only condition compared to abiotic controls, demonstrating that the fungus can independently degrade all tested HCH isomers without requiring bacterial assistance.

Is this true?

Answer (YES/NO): NO